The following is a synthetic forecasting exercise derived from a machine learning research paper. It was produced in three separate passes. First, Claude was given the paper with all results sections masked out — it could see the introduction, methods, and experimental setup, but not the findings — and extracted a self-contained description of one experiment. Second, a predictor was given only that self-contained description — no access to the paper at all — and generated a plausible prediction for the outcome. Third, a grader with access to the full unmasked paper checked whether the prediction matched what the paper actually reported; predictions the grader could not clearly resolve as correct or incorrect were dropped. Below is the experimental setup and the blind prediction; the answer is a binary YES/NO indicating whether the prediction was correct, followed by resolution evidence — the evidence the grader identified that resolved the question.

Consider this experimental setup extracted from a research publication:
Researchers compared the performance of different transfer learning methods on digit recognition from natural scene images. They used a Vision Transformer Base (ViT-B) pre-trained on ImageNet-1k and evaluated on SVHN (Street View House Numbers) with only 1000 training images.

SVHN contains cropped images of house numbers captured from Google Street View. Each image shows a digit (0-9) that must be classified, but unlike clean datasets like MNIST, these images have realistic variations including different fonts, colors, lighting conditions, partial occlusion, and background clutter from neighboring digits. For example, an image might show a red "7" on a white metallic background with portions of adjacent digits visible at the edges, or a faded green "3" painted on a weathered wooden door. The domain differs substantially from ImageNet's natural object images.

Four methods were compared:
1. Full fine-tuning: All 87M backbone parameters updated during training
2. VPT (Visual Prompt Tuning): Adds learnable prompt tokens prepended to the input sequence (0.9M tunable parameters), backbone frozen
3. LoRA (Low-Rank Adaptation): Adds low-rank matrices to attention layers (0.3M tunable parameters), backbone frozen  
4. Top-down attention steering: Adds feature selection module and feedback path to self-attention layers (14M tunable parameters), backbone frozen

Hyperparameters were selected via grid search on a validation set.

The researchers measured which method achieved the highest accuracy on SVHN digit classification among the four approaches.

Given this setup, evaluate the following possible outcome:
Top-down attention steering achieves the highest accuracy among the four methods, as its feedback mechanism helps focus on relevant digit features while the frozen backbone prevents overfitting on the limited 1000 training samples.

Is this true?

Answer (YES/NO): NO